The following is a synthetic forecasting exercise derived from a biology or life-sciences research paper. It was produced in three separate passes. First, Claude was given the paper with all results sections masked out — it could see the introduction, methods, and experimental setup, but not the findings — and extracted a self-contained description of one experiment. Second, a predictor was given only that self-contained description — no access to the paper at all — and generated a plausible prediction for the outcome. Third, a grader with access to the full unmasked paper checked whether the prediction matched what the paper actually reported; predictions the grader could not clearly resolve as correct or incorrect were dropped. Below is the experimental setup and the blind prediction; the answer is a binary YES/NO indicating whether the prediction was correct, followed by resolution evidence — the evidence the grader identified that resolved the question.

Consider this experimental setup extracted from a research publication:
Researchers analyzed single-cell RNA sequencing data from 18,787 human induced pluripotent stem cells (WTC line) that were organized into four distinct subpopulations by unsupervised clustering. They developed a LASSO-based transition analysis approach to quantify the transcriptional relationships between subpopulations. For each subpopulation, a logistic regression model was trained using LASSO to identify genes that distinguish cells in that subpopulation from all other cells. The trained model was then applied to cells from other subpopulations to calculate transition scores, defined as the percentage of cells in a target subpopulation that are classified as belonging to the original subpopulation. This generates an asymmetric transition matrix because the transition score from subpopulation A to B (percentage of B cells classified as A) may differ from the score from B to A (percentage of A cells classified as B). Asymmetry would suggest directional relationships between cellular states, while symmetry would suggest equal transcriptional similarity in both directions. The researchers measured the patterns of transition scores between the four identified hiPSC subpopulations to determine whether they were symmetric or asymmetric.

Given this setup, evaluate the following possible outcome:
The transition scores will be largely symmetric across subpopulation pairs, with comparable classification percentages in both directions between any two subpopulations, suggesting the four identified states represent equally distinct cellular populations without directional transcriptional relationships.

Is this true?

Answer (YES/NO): NO